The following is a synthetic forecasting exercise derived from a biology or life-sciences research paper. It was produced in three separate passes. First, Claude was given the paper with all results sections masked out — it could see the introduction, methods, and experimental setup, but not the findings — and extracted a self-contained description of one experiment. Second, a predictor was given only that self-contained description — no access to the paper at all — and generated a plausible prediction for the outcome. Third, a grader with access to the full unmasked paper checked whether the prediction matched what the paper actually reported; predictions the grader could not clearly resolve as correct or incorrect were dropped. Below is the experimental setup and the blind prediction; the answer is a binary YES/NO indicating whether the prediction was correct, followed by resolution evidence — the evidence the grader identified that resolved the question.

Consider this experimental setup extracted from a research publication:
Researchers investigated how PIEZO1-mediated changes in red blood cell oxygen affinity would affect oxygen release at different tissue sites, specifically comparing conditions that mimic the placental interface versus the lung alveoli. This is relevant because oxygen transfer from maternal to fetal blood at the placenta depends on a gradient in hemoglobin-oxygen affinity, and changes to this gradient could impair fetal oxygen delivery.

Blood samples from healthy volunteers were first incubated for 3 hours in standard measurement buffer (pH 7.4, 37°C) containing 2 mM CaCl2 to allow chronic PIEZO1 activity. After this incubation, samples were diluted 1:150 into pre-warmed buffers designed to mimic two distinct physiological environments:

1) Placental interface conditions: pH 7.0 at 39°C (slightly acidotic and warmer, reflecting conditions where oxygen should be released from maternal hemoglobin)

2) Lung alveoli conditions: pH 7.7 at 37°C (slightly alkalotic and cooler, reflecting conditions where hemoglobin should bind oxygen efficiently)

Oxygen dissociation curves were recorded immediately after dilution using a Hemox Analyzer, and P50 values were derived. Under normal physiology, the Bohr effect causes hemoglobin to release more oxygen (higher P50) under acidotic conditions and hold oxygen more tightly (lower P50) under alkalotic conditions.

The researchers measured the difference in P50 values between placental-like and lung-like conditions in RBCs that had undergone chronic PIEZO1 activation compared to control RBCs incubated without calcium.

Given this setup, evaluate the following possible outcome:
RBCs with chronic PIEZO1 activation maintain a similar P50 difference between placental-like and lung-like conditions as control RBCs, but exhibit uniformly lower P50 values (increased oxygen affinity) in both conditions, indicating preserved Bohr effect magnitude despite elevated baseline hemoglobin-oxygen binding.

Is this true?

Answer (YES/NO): NO